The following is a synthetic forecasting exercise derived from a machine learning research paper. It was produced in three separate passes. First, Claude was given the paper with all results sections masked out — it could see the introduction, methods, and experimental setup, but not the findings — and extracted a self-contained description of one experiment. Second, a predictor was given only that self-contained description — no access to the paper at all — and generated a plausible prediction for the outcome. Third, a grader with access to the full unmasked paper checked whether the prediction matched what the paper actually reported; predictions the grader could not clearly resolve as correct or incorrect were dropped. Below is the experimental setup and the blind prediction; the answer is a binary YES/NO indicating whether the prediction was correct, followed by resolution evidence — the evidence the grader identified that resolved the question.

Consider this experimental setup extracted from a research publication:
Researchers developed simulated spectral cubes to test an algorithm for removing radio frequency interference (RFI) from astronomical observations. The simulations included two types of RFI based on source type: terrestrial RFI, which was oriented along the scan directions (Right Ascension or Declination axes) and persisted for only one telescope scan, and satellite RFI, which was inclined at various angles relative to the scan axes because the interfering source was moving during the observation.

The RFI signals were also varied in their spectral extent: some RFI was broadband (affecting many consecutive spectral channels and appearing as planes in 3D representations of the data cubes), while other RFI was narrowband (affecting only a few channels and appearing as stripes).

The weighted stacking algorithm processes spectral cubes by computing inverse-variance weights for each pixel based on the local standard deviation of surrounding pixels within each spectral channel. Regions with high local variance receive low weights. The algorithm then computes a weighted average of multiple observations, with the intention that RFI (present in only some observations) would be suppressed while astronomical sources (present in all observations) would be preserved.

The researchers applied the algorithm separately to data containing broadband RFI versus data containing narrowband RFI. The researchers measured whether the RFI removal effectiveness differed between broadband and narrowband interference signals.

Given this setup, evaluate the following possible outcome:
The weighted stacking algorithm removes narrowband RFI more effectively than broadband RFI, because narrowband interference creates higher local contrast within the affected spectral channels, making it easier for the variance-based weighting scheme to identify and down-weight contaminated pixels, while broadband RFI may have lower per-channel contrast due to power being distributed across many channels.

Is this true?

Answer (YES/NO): YES